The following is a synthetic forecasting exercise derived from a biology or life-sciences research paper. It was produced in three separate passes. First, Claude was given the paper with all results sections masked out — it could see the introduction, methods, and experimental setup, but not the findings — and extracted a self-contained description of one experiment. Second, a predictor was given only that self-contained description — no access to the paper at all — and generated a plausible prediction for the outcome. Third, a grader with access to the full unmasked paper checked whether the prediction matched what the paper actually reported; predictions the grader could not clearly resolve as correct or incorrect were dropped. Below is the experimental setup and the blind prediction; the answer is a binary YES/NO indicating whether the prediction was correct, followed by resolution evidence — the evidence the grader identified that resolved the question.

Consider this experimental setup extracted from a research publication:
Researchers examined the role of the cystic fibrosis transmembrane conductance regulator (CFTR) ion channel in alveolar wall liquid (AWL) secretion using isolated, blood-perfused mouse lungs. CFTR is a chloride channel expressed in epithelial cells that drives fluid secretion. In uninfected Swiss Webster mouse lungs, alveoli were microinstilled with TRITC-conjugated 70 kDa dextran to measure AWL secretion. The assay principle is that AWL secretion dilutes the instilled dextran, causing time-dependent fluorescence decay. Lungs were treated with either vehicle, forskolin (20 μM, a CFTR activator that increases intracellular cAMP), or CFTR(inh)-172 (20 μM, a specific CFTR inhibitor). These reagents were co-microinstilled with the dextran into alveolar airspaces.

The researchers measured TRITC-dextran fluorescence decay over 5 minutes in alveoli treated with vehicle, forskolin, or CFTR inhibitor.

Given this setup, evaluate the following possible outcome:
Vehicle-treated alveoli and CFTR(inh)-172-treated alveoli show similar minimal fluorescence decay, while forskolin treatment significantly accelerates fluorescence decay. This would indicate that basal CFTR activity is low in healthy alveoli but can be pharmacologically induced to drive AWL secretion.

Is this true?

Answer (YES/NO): NO